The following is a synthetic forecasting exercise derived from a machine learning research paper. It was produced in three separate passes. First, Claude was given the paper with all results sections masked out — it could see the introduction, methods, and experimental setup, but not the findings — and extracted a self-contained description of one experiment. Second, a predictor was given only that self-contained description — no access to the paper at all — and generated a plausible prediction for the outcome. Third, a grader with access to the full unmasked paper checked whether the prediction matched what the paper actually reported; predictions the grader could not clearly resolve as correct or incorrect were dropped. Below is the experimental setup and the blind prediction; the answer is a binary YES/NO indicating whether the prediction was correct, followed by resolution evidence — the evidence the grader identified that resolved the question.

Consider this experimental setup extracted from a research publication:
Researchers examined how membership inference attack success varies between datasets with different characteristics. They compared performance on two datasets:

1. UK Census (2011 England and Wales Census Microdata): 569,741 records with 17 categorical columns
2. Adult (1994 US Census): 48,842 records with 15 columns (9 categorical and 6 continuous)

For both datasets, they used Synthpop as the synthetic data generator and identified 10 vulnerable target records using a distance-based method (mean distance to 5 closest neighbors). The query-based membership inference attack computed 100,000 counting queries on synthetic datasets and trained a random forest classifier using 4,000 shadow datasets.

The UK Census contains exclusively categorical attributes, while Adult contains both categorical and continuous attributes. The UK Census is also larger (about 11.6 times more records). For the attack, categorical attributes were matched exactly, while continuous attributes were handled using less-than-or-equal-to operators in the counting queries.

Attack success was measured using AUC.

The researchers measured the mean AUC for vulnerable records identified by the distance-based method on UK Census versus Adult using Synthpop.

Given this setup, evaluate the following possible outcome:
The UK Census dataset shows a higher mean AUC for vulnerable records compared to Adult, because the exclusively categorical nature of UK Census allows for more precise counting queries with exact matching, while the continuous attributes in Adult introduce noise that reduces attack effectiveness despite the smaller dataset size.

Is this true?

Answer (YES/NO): YES